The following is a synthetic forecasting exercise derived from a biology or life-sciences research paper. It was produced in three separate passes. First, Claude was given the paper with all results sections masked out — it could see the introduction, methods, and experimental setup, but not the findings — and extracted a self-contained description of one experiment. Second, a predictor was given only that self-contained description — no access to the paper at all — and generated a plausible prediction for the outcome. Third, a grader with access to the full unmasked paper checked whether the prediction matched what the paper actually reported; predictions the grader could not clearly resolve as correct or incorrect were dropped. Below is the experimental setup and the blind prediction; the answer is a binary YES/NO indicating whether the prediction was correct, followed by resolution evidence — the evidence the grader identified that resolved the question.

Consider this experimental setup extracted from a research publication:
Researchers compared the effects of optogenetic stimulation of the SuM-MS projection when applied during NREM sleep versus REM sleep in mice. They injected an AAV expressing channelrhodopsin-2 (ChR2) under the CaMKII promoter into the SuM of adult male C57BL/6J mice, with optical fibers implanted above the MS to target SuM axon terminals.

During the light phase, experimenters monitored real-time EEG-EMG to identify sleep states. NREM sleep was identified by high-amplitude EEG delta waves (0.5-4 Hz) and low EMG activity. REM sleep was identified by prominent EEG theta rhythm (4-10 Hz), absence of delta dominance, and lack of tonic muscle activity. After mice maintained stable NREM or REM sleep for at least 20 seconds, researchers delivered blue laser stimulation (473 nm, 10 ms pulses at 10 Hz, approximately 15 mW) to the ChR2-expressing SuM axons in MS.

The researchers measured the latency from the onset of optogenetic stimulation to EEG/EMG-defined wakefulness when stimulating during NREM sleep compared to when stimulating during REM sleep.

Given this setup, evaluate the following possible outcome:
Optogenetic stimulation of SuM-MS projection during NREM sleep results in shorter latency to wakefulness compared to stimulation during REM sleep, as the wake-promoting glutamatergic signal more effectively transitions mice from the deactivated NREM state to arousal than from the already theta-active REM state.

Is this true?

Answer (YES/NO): YES